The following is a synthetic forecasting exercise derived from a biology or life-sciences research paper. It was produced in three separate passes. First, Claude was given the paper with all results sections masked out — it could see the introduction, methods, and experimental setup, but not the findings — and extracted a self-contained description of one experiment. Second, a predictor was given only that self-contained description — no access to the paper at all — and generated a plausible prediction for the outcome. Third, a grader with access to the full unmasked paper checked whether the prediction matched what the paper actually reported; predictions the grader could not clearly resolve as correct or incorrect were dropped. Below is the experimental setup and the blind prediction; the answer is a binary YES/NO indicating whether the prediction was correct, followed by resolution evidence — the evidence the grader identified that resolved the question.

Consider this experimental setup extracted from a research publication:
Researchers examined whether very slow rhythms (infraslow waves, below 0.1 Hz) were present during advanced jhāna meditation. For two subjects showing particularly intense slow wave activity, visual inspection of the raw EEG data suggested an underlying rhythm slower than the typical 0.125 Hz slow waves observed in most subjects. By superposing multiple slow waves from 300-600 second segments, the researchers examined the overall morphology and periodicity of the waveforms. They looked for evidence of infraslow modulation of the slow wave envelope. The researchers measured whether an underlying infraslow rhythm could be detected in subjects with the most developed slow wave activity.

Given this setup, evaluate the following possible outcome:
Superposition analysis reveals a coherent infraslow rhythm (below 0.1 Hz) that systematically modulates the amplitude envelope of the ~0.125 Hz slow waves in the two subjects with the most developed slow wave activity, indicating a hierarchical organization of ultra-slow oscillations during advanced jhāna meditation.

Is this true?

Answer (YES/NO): NO